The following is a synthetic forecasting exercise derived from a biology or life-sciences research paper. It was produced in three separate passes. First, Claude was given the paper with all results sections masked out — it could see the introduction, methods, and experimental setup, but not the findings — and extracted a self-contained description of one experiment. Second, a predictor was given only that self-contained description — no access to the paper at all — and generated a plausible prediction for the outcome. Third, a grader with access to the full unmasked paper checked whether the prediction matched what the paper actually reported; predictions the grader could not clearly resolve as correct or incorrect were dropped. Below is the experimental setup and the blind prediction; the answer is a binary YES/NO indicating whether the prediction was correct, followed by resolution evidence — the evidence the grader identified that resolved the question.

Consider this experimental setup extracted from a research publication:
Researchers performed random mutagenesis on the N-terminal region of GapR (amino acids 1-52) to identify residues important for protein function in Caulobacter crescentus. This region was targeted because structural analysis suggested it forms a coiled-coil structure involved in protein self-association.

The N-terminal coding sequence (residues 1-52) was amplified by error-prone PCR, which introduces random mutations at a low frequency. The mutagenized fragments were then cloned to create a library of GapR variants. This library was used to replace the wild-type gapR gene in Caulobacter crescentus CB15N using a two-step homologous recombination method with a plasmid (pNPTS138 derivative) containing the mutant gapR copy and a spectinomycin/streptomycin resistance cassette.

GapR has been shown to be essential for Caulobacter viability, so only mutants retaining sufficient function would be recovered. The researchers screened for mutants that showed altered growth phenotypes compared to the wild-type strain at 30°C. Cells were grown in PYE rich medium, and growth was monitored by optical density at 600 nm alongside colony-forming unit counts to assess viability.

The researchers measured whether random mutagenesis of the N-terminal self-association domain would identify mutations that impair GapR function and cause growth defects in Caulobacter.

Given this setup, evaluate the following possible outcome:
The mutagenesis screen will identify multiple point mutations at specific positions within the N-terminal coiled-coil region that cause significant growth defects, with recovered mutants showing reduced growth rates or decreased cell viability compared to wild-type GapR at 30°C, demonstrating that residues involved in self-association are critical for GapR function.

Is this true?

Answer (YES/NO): YES